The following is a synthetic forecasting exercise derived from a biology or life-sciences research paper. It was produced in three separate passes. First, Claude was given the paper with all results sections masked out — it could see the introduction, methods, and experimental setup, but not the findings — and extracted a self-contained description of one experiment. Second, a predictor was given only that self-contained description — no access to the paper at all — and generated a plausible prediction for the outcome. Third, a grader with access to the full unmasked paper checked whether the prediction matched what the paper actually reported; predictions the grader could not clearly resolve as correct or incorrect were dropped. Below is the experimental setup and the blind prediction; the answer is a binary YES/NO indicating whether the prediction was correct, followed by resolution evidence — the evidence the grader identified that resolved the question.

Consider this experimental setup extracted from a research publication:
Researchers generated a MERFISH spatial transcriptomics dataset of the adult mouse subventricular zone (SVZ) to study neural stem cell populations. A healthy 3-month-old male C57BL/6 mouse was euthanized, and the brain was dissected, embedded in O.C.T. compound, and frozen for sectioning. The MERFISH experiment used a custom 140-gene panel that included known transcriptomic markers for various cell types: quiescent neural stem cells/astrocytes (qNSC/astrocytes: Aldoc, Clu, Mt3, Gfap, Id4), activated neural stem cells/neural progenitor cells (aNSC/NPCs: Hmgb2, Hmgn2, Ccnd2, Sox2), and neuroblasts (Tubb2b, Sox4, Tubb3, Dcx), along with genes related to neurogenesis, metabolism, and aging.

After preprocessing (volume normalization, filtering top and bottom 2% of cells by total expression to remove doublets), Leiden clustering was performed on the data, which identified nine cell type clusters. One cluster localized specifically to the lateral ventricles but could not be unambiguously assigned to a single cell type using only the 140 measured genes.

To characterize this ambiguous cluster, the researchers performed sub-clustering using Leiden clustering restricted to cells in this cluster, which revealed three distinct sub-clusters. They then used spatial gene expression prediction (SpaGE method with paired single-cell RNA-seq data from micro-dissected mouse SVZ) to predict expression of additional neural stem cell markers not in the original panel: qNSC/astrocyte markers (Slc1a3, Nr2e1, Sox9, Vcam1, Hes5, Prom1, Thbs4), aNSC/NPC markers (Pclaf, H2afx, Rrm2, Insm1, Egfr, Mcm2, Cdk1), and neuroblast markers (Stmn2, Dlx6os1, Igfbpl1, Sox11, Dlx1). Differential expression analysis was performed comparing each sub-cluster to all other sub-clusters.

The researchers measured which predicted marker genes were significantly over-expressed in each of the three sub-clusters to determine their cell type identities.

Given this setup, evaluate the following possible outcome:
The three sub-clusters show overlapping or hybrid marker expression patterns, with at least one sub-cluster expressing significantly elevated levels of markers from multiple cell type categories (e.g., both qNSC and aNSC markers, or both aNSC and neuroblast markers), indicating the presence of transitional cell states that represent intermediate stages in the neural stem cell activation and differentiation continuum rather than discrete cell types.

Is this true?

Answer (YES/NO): NO